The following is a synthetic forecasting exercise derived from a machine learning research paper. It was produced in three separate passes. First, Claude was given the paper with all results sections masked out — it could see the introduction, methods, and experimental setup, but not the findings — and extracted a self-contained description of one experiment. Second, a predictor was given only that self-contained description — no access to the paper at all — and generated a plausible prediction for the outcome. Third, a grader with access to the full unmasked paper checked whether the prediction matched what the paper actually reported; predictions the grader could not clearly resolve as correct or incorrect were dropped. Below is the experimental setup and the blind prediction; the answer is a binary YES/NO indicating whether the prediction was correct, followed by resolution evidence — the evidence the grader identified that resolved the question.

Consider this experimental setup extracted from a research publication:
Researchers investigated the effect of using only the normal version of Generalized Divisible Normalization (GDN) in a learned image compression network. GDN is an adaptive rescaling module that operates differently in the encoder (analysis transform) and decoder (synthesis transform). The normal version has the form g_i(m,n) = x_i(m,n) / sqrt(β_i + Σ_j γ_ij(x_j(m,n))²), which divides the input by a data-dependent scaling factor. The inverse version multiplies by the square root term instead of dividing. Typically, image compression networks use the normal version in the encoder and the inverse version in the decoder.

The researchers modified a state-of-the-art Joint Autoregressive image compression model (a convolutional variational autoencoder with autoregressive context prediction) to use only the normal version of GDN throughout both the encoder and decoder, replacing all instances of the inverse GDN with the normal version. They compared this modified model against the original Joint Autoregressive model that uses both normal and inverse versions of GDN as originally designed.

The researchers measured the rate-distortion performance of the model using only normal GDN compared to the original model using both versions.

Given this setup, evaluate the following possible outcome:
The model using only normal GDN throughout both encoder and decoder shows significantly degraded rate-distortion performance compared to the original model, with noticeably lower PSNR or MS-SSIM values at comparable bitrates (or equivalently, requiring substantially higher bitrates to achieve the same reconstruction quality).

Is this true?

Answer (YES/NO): NO